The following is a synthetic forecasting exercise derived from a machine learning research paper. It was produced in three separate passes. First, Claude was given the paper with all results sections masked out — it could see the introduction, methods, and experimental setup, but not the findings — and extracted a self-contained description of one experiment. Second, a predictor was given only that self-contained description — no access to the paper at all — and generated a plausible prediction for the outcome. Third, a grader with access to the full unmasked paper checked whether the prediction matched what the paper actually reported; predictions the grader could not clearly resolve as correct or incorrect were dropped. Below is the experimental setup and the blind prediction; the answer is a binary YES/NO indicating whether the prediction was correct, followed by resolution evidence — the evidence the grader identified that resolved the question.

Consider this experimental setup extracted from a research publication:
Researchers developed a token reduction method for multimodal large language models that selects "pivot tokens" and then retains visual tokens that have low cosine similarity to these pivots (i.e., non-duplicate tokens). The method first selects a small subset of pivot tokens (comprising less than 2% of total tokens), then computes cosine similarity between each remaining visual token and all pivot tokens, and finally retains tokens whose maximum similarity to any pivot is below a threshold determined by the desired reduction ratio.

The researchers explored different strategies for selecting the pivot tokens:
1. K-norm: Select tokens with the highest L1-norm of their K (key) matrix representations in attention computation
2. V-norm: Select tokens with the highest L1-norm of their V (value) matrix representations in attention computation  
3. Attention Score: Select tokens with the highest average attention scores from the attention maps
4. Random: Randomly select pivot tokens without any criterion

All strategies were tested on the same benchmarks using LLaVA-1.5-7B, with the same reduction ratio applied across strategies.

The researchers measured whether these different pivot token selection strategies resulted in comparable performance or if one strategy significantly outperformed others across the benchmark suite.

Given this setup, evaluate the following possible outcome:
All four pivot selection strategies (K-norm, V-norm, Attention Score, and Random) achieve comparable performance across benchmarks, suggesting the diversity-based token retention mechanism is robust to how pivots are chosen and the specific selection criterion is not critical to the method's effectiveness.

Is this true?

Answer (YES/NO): YES